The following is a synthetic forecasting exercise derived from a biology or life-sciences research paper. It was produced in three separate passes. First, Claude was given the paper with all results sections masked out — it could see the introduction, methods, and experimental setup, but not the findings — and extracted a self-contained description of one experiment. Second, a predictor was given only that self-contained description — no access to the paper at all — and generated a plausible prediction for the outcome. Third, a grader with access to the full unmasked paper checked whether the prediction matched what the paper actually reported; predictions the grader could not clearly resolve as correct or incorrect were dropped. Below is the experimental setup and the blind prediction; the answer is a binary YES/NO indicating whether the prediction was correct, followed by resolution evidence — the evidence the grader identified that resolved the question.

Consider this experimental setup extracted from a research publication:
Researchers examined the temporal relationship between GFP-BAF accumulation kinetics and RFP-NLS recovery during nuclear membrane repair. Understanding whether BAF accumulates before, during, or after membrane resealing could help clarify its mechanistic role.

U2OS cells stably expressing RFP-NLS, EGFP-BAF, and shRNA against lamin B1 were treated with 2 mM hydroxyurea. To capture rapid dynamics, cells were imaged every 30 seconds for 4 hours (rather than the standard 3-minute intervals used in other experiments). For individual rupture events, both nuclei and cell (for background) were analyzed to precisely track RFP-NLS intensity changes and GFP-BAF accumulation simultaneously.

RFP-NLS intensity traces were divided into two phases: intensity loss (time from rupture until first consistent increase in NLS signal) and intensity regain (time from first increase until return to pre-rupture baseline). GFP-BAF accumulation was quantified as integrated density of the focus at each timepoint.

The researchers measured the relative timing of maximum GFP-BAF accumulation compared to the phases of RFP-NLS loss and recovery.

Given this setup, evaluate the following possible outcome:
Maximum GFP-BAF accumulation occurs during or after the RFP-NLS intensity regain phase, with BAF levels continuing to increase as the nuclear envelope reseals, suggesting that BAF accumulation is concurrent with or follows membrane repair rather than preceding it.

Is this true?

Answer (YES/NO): NO